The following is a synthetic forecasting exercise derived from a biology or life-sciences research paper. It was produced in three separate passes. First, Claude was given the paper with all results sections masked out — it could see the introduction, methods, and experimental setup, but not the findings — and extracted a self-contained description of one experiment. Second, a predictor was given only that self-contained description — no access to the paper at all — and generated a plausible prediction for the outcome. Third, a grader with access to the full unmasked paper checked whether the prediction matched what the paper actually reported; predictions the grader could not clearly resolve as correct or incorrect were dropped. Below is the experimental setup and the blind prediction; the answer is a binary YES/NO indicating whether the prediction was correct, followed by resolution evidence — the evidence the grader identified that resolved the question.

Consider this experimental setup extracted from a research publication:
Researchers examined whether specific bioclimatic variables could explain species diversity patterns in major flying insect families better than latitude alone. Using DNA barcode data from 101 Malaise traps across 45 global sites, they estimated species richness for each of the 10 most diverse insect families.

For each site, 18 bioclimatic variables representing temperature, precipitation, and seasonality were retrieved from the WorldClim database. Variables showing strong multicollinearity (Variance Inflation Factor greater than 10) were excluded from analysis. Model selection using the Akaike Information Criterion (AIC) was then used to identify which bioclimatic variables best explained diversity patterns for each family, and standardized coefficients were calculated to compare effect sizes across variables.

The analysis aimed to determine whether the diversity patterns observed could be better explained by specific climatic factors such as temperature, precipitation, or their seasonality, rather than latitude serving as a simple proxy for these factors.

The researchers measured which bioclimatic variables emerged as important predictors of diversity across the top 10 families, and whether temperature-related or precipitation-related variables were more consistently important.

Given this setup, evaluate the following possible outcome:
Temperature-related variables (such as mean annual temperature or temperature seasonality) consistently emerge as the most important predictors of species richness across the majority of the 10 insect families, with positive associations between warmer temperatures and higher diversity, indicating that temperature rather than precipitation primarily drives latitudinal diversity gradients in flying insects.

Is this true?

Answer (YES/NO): NO